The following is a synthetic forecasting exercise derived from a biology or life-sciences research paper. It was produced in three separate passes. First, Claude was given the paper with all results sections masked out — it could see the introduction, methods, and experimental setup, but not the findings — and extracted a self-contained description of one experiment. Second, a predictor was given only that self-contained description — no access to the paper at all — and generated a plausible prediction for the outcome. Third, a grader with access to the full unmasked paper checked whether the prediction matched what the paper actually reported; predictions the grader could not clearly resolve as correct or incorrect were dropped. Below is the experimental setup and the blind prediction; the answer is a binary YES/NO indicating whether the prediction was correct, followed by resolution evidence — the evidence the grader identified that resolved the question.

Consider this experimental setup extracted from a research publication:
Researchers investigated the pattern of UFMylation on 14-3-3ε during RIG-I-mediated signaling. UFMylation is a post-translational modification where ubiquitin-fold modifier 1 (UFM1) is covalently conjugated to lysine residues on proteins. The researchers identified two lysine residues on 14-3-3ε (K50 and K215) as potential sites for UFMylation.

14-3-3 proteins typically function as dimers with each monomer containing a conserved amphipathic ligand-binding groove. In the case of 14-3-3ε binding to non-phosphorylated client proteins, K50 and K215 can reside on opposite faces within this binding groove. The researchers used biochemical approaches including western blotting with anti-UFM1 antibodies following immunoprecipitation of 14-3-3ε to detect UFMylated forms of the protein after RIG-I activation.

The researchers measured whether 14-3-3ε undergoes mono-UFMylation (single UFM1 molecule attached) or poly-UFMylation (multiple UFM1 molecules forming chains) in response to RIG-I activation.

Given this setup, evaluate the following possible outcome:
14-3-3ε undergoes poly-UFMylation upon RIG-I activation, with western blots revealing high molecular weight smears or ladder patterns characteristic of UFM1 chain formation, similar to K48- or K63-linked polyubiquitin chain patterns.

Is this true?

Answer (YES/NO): NO